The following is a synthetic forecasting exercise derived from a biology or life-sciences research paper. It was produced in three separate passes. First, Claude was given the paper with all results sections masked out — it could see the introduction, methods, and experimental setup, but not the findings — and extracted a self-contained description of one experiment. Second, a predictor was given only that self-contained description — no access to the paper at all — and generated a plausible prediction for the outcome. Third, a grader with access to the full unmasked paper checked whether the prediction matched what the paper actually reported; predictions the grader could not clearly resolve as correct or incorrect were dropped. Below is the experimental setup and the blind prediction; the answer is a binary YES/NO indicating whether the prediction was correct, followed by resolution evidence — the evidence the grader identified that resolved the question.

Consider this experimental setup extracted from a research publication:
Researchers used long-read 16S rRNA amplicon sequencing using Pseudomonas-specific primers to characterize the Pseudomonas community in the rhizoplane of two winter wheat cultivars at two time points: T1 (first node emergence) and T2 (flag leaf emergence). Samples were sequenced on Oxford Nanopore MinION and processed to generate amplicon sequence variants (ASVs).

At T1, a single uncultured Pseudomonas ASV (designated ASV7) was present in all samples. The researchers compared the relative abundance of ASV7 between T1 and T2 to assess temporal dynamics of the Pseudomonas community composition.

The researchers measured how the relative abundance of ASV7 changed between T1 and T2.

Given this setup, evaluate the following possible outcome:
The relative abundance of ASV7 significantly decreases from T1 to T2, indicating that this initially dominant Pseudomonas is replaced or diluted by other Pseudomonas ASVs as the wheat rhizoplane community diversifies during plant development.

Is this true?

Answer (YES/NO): YES